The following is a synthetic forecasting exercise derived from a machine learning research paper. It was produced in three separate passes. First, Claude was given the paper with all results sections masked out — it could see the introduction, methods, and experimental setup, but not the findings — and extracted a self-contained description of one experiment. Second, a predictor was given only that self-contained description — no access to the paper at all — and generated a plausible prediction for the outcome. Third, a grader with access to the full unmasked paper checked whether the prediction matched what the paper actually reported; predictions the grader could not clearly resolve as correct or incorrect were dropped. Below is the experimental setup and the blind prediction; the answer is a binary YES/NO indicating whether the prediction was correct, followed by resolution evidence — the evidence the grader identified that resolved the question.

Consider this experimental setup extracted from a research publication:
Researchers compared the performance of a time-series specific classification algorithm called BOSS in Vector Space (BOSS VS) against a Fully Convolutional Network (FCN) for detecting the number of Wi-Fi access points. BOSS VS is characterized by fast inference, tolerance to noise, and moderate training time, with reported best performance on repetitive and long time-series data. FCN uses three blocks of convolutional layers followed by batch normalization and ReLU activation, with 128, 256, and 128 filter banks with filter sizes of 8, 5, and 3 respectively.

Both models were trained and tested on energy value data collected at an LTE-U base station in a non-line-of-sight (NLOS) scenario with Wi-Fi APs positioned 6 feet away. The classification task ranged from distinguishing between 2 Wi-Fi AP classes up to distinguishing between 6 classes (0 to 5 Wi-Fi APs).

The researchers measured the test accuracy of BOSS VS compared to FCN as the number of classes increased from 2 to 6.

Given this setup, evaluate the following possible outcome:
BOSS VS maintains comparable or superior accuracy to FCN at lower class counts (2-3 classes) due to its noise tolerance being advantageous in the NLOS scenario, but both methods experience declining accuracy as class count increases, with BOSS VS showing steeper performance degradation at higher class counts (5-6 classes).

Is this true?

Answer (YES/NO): NO